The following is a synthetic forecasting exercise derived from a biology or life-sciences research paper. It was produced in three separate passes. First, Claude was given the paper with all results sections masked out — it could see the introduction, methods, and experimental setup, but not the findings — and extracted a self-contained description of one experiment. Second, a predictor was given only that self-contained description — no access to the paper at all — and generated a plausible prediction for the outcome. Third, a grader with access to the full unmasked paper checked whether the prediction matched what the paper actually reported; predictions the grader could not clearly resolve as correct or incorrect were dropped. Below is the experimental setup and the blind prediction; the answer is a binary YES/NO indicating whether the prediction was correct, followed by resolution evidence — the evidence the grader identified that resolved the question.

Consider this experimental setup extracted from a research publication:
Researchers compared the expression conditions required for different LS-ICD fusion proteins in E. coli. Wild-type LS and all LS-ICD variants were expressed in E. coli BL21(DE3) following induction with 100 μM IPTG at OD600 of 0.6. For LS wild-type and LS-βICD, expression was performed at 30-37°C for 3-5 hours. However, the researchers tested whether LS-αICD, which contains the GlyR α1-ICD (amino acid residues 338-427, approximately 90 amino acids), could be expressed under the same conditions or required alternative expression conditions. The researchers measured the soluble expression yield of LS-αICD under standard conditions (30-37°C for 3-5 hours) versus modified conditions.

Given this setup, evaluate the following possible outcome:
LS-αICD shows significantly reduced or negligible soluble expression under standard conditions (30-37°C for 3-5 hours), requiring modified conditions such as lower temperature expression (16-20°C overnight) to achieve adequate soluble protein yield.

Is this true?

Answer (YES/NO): YES